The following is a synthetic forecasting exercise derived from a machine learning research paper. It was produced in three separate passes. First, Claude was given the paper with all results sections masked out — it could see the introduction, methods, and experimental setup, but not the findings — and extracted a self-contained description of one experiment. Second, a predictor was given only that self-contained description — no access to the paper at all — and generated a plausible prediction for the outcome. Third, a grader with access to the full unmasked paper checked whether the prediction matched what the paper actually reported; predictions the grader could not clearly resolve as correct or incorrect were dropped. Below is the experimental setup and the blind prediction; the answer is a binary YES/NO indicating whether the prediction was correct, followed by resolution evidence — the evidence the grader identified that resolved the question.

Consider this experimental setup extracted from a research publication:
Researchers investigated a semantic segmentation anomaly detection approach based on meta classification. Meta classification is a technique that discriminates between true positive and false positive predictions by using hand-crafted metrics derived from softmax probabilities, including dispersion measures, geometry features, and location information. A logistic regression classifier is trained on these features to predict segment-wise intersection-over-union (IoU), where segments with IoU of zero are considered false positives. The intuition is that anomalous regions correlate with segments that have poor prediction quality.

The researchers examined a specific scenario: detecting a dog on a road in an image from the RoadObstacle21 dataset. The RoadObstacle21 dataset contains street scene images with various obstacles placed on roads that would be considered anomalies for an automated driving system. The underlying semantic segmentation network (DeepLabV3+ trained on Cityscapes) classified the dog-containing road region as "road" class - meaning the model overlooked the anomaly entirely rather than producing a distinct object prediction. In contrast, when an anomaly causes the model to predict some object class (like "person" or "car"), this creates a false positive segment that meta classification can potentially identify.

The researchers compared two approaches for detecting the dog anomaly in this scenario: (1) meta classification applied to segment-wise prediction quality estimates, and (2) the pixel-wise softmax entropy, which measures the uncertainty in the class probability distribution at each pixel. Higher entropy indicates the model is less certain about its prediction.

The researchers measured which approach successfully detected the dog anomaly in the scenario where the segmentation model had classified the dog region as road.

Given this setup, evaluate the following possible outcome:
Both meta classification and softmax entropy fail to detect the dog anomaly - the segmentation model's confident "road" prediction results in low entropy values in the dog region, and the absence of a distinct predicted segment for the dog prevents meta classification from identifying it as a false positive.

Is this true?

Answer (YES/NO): NO